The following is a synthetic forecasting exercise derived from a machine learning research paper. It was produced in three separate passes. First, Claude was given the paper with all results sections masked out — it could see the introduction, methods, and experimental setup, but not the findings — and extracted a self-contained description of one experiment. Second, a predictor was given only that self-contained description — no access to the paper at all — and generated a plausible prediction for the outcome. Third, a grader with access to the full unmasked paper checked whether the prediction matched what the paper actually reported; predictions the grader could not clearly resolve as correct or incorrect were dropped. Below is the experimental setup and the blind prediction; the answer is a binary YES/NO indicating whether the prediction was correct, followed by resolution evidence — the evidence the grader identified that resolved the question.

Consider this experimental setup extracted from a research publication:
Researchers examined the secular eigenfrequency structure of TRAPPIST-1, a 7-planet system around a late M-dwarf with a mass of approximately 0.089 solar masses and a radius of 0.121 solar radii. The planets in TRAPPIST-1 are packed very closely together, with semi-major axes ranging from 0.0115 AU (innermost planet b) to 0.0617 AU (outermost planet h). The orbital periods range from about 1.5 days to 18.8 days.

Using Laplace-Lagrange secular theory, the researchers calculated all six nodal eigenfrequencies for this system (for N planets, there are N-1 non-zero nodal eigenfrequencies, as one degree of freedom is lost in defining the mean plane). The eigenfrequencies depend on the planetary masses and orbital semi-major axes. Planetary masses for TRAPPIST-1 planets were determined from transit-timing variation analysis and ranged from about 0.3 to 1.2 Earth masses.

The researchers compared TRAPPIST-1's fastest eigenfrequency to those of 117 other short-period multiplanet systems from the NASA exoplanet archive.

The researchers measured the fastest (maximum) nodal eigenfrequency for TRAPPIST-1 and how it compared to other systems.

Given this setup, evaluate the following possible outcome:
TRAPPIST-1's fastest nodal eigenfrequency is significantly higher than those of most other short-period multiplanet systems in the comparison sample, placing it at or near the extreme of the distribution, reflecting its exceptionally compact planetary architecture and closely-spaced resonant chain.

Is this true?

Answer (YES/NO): YES